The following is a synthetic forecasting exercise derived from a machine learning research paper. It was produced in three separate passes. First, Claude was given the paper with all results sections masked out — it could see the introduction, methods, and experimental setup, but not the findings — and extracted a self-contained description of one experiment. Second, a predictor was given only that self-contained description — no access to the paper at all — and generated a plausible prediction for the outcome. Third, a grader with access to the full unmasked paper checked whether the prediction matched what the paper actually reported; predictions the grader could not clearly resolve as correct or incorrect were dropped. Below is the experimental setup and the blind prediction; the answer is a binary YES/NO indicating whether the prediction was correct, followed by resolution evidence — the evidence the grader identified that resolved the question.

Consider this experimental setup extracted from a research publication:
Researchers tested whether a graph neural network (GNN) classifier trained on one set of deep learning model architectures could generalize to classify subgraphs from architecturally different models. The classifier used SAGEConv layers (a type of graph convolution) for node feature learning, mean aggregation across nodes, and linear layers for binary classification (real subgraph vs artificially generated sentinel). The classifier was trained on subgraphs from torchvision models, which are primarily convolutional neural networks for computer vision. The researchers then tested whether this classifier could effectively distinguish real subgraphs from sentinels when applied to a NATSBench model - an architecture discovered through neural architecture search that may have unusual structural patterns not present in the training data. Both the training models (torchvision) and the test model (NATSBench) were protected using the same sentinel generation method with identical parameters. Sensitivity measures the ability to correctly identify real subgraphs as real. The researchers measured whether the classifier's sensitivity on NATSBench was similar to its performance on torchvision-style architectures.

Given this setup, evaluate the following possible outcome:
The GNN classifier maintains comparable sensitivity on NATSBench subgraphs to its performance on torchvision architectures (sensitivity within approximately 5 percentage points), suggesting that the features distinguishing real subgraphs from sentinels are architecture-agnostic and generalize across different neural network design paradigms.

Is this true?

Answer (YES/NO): NO